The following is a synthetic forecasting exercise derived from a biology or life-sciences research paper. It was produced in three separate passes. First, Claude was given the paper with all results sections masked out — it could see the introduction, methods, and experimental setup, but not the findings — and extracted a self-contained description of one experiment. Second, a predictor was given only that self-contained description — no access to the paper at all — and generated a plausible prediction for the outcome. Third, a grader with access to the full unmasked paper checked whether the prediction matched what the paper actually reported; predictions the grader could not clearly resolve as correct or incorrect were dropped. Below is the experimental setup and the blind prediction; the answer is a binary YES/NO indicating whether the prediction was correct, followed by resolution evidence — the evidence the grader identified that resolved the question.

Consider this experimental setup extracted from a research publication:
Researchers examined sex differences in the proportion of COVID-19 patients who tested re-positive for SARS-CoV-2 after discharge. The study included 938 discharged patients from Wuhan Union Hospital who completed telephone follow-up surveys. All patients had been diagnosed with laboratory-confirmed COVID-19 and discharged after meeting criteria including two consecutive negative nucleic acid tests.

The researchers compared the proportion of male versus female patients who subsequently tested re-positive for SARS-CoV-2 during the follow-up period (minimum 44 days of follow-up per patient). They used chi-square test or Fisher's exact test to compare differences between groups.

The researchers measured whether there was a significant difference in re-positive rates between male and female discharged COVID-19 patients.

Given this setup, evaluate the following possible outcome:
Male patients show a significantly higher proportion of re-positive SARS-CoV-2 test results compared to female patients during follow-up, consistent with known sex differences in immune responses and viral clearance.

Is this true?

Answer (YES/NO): NO